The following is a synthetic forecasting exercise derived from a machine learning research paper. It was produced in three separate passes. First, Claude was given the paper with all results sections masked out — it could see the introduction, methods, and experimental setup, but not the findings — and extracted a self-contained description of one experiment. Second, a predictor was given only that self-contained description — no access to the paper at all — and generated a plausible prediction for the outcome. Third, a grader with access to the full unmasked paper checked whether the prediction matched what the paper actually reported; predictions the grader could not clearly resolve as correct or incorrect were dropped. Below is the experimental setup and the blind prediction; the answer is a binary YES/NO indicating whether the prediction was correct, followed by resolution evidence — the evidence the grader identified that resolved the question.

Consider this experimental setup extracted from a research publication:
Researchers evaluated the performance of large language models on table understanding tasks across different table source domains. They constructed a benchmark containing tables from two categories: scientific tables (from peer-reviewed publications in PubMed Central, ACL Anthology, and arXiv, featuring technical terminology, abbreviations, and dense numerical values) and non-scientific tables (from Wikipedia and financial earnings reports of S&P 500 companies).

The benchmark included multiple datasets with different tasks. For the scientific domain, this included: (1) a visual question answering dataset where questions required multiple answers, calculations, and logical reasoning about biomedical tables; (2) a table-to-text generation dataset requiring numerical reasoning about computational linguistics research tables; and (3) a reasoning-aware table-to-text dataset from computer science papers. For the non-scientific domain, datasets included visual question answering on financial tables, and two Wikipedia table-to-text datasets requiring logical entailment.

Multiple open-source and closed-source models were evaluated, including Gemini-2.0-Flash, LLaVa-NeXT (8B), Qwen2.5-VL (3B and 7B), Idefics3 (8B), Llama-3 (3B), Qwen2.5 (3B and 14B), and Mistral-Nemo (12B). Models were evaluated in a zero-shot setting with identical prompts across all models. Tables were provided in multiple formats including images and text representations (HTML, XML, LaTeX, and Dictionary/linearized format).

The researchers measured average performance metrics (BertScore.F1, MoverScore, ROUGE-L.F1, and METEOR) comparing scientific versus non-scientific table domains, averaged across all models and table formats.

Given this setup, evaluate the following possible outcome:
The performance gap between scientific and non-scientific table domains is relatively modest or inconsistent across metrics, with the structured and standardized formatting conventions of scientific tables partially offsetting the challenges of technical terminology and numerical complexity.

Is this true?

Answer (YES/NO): NO